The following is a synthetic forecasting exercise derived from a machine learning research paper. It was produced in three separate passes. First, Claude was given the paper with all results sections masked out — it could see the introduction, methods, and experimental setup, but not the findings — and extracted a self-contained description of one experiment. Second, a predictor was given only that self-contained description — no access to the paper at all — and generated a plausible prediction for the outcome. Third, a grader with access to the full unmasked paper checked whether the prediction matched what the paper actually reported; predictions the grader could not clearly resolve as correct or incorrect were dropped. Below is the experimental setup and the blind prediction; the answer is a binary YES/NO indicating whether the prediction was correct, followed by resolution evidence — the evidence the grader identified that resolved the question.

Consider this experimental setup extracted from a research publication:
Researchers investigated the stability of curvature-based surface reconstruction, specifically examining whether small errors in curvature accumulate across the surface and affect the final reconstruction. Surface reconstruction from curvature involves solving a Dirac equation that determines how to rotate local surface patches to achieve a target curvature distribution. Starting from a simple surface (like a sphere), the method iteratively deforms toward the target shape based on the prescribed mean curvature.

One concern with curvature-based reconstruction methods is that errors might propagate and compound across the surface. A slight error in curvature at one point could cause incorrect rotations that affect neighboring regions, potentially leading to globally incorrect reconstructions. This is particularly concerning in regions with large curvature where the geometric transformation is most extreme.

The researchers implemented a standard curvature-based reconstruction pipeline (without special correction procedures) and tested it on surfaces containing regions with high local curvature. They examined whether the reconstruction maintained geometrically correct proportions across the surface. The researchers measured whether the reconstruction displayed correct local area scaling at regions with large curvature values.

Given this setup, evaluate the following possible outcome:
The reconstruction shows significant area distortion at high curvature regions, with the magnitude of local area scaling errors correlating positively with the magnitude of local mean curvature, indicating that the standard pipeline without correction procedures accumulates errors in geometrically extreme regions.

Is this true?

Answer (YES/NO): YES